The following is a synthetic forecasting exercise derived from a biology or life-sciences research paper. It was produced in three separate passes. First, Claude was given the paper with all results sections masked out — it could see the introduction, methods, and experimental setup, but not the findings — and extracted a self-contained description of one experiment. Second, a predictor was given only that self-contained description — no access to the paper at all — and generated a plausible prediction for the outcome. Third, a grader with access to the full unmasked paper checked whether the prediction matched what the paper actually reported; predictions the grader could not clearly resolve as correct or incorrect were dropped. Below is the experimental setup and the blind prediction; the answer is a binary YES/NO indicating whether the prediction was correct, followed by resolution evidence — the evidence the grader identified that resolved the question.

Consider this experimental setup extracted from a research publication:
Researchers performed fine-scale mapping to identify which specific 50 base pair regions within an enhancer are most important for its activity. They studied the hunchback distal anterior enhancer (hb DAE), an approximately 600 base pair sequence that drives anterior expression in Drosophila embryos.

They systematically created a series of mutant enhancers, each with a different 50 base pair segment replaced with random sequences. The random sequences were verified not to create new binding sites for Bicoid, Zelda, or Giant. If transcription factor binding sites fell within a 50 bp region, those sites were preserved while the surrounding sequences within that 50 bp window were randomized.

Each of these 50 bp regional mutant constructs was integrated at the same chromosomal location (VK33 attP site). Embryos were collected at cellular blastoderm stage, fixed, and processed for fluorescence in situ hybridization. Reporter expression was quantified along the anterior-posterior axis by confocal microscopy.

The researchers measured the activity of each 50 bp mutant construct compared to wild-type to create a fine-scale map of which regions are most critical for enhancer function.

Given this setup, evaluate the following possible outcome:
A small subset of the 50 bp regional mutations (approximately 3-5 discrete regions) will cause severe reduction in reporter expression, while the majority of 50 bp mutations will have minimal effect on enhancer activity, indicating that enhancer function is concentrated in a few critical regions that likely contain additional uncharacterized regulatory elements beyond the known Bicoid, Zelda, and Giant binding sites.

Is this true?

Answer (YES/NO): NO